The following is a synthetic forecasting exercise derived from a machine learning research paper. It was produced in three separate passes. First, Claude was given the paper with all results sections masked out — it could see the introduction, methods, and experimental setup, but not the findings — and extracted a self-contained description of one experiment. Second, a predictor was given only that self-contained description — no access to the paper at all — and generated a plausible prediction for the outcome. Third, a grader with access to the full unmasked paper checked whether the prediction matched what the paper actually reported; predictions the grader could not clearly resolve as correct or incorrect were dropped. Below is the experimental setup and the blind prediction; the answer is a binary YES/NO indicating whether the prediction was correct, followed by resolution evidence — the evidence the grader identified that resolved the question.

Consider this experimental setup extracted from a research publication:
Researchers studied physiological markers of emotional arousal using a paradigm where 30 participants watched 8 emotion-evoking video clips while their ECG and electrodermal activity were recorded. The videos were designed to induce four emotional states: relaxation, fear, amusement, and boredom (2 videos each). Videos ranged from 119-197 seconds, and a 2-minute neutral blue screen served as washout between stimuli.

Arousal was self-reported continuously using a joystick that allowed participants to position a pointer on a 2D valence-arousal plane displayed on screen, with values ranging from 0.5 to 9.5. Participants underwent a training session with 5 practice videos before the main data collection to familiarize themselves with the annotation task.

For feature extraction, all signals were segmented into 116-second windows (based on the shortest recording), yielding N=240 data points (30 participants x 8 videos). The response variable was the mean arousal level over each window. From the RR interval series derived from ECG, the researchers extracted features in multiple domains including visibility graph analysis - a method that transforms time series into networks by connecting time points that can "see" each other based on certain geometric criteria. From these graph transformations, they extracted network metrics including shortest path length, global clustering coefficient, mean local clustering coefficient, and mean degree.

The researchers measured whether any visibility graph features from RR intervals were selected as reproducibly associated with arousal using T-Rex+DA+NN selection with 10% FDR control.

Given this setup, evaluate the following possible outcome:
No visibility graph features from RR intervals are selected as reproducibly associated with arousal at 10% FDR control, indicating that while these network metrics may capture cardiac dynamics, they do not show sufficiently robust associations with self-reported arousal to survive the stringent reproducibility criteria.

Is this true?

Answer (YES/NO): YES